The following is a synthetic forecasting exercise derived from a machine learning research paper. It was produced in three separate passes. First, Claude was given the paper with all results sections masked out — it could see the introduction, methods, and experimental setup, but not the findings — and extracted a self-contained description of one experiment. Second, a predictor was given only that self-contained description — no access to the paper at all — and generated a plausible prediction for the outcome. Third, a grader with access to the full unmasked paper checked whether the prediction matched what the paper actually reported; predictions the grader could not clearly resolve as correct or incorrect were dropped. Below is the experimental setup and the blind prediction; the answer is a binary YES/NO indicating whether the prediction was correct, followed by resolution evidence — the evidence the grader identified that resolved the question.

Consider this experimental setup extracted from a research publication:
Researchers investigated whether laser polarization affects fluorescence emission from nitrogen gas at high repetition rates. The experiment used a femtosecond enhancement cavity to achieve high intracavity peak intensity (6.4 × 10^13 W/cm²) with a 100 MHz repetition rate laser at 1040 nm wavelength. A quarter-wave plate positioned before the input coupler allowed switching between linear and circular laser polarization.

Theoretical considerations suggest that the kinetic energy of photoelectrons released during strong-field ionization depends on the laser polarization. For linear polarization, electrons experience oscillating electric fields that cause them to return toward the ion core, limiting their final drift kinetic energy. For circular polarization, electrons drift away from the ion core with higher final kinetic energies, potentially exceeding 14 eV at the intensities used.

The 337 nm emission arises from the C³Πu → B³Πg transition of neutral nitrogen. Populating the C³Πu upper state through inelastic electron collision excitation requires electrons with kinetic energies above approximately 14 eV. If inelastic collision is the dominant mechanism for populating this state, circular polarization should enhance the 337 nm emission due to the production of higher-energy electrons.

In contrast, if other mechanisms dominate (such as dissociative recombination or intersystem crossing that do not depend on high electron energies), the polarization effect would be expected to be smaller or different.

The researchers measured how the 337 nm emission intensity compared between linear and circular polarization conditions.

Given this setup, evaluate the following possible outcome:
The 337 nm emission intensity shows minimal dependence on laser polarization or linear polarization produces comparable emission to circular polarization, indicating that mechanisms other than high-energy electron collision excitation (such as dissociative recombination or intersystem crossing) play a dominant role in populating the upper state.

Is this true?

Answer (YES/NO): NO